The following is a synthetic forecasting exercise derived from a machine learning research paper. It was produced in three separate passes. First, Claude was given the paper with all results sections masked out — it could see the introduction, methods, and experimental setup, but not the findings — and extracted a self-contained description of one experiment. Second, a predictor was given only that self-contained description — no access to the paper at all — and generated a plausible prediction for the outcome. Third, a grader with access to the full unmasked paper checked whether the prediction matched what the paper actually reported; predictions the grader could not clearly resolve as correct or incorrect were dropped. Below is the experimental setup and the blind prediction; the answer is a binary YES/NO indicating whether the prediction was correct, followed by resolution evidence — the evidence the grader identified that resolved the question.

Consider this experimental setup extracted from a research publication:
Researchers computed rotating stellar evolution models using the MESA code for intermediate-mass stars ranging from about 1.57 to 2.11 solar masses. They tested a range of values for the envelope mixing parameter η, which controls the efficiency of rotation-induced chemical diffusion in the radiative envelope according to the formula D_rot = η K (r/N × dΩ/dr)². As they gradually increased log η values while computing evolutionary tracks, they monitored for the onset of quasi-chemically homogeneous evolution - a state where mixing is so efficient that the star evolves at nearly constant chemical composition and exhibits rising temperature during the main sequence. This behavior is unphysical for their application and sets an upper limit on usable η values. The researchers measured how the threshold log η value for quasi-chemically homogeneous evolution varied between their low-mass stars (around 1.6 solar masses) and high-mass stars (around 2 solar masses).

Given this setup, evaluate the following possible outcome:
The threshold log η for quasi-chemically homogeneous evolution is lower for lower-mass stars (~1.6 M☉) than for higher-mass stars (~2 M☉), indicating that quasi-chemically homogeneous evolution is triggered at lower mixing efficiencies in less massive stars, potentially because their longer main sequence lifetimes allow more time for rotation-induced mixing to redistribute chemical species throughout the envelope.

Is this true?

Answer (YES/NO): NO